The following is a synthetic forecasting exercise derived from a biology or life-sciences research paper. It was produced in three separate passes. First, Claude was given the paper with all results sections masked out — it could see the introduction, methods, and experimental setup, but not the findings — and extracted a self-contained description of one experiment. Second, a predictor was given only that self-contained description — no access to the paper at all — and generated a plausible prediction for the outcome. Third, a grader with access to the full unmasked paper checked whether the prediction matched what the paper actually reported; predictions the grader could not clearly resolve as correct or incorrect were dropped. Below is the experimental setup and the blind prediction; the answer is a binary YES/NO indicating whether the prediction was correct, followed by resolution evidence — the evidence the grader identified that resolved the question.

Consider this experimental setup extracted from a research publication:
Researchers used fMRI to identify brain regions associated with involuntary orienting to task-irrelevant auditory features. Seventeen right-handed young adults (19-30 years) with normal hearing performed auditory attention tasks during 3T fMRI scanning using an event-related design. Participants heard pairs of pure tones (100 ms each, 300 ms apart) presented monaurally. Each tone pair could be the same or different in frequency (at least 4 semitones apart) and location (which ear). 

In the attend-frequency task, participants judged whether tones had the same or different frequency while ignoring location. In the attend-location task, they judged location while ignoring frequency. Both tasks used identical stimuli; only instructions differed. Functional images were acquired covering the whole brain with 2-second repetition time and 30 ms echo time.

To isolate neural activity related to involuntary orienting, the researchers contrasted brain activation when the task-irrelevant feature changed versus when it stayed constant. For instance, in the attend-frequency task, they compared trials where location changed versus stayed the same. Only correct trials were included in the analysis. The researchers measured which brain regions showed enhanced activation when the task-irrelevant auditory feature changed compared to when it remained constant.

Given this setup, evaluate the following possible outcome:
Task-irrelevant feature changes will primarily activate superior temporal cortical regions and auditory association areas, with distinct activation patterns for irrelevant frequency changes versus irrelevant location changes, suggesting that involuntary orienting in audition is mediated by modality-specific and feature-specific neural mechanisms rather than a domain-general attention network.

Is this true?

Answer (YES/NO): NO